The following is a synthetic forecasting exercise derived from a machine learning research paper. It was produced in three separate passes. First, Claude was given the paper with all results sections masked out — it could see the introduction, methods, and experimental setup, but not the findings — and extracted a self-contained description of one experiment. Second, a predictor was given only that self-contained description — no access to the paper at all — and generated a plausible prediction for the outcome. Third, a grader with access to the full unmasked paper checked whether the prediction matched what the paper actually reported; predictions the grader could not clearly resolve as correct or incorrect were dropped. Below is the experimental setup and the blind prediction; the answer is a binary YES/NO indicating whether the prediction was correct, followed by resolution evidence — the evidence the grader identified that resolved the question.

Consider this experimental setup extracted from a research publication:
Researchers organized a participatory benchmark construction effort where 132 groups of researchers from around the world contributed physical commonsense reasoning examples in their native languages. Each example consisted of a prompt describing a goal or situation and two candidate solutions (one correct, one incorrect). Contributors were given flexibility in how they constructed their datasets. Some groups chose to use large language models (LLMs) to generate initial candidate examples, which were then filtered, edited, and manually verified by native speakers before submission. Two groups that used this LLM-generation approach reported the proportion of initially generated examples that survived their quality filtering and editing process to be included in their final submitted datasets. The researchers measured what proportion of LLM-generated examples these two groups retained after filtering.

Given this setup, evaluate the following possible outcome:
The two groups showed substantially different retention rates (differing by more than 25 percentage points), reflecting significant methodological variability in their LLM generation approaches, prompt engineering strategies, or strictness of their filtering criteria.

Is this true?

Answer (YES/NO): NO